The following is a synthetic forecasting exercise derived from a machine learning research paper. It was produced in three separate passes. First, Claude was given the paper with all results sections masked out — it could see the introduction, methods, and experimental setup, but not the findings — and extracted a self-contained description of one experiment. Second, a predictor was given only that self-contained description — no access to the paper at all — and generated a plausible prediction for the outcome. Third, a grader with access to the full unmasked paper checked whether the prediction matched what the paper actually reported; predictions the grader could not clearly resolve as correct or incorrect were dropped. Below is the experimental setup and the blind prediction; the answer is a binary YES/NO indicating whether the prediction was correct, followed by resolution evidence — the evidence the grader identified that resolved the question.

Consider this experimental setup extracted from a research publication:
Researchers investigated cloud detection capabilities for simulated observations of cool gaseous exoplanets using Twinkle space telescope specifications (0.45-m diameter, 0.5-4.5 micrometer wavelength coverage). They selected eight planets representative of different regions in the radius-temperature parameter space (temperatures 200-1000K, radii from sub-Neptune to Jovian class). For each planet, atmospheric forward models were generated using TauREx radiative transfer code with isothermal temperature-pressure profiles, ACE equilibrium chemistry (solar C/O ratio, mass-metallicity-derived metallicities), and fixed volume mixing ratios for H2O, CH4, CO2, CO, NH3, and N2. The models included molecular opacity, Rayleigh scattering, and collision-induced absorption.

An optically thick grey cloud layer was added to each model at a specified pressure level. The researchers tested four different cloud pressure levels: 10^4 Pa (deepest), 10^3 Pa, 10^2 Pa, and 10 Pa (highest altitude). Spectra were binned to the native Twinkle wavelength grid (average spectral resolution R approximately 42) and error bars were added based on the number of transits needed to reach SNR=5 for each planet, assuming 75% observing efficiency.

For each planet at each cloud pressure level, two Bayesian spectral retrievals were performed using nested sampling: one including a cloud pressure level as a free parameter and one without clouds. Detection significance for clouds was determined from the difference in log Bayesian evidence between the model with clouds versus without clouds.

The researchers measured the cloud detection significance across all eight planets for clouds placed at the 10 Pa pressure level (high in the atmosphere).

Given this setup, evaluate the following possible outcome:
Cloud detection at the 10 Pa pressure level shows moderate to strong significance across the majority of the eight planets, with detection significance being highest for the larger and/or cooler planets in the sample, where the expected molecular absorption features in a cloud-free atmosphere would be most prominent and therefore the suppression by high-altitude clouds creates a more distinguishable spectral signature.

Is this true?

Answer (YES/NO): NO